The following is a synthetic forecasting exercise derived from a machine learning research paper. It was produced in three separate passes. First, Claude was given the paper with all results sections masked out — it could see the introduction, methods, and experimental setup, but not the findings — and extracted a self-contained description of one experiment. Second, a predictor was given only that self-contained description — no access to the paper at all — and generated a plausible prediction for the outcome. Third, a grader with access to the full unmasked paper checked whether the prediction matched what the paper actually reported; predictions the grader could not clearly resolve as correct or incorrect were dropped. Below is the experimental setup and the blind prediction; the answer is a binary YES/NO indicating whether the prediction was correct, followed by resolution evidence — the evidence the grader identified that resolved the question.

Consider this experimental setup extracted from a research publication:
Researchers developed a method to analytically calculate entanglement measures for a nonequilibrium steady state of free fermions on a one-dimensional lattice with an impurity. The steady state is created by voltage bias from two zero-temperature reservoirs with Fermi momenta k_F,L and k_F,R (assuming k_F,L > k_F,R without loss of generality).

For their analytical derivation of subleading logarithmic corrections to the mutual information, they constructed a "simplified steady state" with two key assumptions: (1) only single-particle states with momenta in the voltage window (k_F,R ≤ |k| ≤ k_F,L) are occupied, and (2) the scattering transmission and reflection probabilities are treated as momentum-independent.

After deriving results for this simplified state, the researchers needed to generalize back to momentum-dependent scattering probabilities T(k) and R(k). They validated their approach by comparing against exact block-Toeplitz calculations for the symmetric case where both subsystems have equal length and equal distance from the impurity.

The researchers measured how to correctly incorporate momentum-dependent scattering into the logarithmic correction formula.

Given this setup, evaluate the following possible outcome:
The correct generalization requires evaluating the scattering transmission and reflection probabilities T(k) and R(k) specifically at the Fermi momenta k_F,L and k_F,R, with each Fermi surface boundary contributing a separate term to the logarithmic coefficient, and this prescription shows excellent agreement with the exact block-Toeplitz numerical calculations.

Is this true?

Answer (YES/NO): YES